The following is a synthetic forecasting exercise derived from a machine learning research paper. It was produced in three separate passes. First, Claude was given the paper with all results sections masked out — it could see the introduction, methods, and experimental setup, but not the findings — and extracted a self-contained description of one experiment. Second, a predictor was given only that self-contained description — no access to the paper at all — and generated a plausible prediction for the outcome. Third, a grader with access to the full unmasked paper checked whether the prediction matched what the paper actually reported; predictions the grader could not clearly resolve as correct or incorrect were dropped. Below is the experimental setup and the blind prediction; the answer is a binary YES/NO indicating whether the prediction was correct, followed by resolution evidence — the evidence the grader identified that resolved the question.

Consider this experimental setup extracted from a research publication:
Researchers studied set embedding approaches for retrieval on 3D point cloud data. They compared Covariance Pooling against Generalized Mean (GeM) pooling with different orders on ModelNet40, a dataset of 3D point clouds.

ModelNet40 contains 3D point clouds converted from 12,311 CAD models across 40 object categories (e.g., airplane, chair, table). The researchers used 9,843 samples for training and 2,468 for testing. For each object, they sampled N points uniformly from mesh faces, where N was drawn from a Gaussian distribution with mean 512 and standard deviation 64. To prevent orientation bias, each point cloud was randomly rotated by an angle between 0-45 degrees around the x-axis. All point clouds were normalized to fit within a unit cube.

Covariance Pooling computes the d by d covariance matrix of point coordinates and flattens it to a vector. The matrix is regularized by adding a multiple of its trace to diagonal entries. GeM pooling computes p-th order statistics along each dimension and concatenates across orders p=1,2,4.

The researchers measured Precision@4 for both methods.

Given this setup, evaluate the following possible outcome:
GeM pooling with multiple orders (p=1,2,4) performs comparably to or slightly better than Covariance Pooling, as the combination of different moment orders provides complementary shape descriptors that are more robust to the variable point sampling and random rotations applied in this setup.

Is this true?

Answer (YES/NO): NO